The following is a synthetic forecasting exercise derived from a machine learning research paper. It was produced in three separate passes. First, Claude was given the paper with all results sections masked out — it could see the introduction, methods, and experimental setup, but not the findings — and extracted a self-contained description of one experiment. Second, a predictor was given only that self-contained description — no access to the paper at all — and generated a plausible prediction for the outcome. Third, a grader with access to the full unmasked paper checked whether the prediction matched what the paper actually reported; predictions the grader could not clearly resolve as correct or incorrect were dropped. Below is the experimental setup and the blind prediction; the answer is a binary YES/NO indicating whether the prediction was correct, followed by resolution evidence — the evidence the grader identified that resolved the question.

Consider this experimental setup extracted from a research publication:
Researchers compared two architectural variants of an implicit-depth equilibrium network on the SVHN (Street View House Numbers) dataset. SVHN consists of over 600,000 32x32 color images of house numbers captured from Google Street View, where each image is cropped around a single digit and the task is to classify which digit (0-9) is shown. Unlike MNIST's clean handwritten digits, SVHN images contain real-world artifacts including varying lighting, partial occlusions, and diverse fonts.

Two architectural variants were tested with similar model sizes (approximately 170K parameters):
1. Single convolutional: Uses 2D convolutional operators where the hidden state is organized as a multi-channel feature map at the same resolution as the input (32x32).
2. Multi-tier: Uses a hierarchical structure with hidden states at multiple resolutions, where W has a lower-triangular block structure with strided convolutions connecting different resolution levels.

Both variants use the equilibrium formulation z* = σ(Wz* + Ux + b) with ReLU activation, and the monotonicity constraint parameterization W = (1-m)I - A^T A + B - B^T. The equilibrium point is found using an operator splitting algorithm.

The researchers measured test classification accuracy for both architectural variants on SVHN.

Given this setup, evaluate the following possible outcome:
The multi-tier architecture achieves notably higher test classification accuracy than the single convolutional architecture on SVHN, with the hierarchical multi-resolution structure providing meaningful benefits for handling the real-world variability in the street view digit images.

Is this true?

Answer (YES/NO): YES